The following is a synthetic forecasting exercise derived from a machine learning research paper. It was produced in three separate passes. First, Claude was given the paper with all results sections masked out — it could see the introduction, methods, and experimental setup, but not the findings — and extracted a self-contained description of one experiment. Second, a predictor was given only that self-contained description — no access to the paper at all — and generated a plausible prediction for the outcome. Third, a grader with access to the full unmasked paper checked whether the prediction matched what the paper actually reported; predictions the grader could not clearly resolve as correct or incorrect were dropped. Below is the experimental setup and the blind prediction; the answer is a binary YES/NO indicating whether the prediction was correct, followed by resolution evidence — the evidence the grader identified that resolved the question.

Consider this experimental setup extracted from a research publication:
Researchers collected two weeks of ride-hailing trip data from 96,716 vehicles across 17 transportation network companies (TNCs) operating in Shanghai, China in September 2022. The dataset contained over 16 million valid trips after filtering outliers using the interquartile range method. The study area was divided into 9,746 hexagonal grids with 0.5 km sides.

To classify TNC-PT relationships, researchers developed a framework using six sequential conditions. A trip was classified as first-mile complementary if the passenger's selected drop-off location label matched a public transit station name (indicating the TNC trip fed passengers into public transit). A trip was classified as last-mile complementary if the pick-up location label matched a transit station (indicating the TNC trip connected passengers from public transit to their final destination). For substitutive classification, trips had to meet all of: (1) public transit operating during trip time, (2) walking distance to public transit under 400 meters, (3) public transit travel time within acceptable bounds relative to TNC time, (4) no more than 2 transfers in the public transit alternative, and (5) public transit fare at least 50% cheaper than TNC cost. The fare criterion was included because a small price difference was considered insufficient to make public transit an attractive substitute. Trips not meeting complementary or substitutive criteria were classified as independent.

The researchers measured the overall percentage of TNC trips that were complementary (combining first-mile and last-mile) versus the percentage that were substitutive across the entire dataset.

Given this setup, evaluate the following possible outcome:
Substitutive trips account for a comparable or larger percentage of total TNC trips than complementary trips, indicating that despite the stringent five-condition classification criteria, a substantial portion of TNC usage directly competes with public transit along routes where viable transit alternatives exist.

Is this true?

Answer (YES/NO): YES